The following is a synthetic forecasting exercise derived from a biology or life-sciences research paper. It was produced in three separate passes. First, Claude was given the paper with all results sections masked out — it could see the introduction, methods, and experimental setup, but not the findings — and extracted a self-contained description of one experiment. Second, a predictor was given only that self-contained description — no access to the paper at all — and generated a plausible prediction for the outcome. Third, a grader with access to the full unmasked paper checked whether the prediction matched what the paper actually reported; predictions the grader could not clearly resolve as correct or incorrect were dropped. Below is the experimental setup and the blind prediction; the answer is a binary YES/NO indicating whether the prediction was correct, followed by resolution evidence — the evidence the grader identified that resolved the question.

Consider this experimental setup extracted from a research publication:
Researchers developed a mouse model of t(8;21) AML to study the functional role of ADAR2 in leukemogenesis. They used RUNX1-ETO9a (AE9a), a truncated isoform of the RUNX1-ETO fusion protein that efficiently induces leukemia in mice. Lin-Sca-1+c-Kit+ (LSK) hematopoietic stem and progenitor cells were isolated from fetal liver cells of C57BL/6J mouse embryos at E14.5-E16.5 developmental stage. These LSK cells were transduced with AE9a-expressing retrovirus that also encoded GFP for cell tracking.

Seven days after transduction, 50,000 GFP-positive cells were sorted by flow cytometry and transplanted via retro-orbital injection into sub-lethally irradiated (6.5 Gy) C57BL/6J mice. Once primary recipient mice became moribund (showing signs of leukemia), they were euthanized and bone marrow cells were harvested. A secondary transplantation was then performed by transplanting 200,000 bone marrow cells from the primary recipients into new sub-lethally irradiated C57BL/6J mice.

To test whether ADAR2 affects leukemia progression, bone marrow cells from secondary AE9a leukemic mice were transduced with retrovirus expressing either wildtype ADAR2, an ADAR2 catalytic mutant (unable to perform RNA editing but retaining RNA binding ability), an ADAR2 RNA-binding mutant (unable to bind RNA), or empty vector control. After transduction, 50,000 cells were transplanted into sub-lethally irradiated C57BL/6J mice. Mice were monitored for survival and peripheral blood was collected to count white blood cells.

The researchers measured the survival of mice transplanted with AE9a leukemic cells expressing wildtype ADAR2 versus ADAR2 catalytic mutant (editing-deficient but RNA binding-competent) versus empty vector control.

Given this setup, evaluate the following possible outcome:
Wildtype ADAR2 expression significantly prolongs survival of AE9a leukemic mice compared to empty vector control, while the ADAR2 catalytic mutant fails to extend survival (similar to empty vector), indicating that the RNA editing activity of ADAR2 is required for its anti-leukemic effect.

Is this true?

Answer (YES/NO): NO